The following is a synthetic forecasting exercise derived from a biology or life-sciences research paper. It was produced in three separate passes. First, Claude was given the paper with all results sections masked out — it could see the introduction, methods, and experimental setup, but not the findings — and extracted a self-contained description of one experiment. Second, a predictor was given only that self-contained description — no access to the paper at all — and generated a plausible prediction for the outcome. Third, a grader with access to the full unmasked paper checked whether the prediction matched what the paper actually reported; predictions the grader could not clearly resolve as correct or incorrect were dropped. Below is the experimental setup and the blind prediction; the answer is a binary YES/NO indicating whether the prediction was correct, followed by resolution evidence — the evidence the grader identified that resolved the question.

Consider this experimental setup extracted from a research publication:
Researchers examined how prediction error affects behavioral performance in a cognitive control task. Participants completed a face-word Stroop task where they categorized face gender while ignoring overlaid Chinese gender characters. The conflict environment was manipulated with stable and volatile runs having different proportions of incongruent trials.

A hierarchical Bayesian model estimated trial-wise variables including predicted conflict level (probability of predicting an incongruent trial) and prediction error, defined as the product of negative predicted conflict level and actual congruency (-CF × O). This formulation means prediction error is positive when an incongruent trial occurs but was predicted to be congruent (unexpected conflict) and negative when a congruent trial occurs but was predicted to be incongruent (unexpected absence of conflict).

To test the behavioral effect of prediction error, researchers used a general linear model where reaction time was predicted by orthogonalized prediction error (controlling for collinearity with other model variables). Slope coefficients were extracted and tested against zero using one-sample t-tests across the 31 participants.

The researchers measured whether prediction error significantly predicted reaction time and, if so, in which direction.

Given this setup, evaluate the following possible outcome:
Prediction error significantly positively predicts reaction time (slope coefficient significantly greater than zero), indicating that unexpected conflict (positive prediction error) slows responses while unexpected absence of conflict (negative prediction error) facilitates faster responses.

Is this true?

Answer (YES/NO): YES